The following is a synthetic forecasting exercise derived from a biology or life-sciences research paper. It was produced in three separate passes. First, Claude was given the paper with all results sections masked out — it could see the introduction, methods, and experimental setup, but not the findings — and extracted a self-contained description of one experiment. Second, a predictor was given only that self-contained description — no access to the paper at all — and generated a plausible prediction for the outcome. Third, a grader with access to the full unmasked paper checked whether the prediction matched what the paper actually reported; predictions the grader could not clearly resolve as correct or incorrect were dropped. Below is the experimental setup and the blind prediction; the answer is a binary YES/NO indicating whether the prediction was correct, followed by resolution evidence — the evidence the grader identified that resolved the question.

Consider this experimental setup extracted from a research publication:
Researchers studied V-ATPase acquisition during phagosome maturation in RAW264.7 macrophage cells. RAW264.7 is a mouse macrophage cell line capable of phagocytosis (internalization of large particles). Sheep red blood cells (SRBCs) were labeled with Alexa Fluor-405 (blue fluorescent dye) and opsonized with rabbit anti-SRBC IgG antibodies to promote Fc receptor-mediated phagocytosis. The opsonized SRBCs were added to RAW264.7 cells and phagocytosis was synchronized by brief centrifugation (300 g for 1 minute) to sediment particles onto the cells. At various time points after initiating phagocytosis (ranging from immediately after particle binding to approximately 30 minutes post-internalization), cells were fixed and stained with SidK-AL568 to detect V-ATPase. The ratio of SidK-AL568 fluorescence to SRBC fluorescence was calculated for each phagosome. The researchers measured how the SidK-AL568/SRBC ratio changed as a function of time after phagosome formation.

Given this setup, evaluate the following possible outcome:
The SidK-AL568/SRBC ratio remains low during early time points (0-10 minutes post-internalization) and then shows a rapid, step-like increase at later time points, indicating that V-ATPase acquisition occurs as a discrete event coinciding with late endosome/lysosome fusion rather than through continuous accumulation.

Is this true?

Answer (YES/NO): NO